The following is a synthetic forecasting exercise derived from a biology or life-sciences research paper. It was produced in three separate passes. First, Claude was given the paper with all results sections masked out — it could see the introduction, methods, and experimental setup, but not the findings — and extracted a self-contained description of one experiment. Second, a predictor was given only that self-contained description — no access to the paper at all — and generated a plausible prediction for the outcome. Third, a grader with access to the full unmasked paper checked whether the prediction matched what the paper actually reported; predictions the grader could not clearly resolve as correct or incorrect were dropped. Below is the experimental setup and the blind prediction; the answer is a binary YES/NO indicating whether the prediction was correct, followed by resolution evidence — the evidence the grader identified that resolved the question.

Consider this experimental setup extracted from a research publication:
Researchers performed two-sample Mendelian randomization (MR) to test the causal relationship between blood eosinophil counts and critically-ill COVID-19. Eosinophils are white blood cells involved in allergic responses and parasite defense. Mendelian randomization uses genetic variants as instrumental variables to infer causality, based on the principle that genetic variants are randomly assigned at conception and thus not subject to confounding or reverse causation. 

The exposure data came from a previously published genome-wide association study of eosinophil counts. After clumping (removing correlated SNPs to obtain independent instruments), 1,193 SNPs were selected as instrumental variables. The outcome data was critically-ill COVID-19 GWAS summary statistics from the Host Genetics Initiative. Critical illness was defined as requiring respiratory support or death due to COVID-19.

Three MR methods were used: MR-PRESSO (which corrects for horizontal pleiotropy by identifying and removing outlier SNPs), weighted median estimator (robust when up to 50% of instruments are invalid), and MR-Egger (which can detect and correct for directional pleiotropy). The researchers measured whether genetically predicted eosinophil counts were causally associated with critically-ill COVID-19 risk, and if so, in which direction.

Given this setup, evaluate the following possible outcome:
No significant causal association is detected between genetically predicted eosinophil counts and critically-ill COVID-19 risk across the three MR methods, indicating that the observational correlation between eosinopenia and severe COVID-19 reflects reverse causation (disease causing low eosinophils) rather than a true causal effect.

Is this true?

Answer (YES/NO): NO